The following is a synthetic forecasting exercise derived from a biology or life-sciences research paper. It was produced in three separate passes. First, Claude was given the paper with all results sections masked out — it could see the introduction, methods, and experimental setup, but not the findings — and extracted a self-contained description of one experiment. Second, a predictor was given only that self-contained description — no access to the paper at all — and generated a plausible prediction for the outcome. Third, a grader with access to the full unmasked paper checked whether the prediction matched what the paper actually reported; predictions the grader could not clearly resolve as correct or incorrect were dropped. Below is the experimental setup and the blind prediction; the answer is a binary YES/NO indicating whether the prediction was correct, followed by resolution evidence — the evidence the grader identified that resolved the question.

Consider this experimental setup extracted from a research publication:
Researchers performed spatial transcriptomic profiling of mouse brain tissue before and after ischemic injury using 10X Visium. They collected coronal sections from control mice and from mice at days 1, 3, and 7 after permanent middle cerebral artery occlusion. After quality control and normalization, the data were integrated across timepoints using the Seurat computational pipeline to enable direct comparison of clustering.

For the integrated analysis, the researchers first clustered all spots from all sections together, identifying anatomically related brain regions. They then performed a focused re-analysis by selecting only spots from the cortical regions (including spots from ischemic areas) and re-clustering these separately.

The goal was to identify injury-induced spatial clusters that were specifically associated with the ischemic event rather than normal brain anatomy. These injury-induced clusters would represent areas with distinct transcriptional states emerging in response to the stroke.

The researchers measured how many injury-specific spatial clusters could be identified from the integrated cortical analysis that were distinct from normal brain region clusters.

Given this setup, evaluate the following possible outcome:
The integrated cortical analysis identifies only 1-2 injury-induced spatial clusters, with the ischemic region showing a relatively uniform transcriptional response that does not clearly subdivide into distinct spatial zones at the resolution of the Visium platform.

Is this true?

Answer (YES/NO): NO